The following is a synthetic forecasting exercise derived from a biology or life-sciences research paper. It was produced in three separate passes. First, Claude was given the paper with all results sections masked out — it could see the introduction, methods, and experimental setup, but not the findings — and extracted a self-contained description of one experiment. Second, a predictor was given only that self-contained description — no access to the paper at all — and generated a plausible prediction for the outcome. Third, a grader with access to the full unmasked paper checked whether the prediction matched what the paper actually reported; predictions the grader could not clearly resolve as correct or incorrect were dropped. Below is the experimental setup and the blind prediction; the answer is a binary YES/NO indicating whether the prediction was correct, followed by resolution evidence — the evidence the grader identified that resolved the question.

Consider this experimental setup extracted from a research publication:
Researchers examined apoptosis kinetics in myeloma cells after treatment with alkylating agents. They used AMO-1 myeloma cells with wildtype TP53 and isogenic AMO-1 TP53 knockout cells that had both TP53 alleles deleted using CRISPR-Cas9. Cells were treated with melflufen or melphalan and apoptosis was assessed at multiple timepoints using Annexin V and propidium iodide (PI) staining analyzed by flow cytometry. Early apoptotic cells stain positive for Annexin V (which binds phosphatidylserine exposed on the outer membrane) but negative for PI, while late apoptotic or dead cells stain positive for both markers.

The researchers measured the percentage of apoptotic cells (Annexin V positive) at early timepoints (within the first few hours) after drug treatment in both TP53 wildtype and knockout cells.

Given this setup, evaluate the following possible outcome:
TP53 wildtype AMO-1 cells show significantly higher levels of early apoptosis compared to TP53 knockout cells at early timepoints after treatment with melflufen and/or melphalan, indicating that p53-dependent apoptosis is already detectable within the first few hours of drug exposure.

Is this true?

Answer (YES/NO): NO